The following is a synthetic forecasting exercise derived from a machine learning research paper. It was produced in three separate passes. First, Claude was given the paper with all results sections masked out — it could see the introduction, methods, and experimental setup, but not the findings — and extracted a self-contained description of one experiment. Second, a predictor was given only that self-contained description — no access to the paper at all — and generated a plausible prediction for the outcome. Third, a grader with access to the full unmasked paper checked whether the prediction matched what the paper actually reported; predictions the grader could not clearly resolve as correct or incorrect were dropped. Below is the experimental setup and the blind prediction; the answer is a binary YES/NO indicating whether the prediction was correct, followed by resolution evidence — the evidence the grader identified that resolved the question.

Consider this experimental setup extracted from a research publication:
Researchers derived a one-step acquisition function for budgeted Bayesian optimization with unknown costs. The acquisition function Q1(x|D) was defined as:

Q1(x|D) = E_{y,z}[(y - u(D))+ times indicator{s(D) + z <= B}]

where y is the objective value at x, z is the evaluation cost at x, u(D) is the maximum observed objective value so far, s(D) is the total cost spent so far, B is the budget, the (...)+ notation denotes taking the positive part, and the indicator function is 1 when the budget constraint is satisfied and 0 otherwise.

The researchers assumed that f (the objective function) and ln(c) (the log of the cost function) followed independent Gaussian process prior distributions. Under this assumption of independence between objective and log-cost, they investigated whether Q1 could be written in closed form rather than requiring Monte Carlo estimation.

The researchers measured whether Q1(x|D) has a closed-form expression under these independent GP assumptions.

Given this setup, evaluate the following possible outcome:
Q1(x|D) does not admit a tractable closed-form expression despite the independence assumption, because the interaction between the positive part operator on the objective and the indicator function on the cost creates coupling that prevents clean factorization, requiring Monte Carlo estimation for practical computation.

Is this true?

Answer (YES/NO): NO